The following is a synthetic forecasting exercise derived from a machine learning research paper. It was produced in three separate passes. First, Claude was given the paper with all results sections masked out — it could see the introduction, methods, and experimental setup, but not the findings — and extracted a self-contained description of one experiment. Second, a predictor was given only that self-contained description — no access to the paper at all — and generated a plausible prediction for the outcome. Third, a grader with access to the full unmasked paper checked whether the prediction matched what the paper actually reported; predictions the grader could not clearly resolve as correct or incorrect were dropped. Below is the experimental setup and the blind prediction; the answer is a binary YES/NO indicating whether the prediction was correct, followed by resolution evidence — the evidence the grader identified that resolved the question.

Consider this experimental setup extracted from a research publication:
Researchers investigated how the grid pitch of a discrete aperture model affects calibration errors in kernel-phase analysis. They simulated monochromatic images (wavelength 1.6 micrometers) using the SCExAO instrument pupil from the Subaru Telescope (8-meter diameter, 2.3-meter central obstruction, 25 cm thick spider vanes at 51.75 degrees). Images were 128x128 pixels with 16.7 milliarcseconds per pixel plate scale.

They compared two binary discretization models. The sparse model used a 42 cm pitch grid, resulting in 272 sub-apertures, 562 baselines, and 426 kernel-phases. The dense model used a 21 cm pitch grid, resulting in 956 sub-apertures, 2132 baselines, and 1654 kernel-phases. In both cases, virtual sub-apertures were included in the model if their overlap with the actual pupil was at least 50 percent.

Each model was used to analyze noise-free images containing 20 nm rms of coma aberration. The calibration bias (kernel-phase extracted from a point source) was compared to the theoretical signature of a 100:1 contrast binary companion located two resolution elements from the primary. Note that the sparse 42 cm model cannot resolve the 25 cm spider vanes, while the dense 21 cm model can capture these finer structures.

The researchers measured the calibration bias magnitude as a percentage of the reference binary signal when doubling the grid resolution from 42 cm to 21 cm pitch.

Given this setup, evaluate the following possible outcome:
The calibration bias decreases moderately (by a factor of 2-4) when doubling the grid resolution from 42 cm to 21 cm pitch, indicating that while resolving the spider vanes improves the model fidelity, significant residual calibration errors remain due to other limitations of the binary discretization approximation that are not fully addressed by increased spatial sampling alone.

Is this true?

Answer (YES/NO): YES